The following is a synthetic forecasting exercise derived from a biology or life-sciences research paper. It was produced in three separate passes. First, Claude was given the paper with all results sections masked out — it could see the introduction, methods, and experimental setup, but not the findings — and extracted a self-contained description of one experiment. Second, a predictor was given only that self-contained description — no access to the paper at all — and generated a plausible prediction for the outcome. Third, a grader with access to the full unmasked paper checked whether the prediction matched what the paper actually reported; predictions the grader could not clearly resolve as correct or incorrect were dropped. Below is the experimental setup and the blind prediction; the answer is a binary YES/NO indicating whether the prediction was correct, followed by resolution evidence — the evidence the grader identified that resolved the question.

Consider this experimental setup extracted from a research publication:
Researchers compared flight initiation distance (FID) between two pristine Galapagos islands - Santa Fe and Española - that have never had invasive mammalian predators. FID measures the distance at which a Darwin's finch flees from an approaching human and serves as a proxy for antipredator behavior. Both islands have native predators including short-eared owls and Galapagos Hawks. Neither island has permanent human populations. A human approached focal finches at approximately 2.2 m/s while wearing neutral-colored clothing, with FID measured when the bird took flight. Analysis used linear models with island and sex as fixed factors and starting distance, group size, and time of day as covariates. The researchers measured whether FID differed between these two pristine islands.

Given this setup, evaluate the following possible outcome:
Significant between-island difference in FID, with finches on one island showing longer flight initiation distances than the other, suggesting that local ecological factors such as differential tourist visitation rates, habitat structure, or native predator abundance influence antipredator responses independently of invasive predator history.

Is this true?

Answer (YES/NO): NO